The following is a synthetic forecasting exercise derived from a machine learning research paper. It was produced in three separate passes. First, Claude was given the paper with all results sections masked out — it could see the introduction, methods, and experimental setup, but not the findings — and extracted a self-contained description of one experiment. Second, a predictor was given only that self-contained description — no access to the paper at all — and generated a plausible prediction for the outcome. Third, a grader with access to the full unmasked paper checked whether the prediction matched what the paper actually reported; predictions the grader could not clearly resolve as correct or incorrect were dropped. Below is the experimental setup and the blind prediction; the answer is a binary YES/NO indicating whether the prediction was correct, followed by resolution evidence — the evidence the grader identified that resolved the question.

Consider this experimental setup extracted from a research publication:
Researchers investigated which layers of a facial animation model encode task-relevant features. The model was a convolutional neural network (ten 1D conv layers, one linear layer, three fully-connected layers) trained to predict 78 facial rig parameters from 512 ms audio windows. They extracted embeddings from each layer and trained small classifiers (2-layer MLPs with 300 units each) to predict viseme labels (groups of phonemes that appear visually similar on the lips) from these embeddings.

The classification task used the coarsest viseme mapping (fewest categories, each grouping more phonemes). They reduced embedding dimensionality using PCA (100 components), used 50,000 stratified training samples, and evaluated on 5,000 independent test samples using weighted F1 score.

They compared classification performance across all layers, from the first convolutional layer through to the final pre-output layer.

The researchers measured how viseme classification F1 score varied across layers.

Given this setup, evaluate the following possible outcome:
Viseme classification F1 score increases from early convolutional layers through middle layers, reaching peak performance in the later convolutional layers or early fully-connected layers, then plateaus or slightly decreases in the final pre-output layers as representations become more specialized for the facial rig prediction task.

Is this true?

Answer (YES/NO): NO